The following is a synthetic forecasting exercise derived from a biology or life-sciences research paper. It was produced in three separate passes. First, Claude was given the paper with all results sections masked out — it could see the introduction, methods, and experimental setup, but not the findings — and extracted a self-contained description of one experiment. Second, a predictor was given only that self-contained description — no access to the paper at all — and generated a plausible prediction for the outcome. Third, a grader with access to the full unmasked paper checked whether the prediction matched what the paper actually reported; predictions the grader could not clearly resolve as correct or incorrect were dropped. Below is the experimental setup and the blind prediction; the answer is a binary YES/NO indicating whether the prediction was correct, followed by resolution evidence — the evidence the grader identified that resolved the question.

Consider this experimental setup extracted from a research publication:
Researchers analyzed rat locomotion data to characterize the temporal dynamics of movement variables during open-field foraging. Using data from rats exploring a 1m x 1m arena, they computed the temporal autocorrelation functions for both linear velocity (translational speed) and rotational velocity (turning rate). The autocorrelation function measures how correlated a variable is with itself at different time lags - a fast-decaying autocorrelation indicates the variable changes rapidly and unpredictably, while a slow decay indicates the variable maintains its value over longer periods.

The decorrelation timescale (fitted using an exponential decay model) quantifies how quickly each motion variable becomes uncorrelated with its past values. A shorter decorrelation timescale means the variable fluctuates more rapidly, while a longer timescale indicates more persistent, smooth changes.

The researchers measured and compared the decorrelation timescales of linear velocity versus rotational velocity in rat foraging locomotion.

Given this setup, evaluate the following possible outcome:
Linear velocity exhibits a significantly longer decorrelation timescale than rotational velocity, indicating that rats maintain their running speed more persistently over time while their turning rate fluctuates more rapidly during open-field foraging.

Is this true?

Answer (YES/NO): YES